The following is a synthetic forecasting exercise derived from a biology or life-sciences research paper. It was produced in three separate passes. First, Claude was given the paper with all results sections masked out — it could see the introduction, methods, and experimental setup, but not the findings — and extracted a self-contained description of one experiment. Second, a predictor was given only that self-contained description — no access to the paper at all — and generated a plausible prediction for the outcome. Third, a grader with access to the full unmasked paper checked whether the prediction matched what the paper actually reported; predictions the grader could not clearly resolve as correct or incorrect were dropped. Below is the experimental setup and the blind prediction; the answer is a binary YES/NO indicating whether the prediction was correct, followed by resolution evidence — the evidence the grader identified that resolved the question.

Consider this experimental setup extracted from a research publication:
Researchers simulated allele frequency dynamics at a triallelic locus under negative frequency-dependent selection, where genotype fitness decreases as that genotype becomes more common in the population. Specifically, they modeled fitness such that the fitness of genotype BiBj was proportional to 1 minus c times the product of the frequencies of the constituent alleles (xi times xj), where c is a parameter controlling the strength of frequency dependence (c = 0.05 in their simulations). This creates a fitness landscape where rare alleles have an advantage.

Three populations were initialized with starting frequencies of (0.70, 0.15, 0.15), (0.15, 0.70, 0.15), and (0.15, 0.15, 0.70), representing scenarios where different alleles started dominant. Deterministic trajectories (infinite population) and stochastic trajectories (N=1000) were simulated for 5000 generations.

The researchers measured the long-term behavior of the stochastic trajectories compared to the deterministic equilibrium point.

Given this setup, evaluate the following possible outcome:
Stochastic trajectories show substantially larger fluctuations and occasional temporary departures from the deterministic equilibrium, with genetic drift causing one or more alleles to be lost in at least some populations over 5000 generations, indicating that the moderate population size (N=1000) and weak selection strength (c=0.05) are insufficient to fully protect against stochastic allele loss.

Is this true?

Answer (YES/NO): NO